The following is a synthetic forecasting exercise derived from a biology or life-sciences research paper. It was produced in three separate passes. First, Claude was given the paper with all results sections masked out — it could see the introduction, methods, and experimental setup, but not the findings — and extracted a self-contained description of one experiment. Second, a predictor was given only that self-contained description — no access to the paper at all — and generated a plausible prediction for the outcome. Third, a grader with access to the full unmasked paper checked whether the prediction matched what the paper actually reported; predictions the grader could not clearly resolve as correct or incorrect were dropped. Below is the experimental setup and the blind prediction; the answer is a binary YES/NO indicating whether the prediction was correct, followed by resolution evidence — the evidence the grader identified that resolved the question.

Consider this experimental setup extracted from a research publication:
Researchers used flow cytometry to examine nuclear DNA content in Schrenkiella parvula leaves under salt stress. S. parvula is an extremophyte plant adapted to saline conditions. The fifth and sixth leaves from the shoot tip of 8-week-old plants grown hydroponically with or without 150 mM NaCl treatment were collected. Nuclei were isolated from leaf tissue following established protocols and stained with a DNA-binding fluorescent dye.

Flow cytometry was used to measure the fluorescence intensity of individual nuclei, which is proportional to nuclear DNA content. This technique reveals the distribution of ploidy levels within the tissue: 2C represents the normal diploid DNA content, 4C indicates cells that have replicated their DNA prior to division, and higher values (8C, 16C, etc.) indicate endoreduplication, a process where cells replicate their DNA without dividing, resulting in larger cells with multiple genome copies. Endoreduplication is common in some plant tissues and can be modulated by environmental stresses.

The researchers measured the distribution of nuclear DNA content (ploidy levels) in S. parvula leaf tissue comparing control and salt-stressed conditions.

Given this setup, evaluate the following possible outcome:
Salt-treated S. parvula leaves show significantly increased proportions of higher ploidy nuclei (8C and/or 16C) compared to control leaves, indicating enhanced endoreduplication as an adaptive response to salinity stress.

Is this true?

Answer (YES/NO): YES